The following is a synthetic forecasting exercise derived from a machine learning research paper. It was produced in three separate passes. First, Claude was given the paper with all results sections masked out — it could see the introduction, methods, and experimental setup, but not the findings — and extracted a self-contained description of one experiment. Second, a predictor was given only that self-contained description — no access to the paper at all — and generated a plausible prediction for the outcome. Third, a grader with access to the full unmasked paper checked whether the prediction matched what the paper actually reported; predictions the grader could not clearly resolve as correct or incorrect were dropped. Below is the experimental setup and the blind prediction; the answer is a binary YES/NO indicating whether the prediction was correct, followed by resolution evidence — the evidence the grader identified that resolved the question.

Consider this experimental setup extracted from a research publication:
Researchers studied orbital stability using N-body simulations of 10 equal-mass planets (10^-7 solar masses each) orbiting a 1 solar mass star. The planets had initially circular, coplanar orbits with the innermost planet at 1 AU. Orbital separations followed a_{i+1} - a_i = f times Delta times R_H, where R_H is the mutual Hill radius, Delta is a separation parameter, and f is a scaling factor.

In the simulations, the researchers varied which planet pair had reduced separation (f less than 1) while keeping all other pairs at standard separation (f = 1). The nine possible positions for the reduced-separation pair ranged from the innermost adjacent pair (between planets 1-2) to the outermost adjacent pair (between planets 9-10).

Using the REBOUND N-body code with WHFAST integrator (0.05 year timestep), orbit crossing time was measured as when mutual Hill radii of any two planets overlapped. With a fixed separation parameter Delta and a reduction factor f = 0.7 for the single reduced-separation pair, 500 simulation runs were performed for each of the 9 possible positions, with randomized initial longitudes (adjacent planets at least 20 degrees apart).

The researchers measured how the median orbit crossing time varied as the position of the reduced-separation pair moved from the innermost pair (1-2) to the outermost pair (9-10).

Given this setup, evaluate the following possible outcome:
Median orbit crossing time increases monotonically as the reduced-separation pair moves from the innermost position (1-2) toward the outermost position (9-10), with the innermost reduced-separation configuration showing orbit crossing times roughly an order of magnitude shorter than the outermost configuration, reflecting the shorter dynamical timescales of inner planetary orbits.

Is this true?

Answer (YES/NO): NO